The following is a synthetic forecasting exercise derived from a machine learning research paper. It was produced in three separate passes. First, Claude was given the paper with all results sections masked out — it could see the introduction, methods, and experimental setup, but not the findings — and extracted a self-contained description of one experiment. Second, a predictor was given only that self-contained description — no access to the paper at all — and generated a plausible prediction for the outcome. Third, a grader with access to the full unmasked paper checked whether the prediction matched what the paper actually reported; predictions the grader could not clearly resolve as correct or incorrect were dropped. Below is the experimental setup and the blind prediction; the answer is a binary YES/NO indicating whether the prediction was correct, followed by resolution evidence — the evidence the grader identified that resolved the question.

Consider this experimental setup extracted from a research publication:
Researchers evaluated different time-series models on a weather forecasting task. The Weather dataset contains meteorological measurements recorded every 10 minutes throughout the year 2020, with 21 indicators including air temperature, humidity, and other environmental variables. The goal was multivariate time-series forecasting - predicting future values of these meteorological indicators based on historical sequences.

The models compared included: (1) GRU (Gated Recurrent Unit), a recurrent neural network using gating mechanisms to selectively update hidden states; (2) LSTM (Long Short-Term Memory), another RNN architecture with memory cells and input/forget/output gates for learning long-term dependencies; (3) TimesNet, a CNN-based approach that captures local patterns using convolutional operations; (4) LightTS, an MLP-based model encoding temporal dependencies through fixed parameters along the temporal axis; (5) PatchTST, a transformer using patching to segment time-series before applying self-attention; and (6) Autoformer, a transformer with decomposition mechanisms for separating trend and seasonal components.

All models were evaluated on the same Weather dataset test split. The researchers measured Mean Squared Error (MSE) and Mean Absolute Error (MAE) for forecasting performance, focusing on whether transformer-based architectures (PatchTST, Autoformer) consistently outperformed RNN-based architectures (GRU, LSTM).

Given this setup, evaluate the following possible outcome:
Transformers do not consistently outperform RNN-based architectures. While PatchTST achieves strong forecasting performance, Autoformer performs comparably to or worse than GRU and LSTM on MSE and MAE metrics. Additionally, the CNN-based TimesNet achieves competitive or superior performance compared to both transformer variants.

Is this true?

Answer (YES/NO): NO